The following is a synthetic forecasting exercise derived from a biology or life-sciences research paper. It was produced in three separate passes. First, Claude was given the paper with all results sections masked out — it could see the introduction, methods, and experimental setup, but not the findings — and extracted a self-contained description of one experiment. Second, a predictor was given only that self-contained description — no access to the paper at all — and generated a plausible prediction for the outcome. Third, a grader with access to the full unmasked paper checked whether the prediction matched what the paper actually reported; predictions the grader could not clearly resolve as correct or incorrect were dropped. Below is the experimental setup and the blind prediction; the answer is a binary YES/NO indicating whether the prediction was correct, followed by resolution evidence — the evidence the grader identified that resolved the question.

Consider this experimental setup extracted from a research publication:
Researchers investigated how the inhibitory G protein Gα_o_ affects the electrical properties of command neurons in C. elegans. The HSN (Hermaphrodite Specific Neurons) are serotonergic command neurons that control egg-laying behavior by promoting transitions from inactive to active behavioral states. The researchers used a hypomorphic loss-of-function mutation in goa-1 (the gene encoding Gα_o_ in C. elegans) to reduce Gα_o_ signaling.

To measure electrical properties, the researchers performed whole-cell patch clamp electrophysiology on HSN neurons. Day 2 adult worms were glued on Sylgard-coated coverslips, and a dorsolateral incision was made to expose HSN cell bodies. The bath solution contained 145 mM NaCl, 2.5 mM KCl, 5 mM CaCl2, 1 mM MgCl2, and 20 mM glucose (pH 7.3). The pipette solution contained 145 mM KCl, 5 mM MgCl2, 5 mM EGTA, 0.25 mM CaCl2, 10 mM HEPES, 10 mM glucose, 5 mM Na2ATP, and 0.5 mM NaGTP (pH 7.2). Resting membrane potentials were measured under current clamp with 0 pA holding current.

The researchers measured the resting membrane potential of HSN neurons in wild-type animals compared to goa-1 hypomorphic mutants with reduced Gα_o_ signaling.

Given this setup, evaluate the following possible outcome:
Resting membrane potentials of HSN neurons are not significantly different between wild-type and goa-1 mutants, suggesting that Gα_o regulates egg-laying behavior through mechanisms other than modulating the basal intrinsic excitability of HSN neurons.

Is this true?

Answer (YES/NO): NO